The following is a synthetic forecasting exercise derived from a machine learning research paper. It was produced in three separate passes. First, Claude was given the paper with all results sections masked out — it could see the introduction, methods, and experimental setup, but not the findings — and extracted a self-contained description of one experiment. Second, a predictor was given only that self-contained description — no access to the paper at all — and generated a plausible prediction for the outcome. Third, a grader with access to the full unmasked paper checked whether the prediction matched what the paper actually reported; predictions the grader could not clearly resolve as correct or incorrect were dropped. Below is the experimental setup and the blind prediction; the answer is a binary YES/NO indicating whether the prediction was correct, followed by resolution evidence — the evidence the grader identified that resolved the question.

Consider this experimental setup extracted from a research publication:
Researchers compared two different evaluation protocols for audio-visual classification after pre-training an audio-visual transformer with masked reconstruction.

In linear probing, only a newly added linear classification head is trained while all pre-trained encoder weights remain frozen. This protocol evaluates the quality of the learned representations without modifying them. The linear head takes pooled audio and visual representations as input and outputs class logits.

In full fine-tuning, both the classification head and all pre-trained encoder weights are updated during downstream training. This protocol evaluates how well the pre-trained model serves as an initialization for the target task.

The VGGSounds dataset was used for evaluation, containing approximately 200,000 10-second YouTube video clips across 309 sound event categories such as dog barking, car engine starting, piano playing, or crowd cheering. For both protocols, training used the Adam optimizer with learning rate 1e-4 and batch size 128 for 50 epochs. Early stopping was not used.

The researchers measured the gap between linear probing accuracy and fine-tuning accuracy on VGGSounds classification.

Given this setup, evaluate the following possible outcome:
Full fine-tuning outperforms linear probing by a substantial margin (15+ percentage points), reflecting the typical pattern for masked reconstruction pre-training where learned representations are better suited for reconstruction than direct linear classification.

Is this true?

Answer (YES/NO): NO